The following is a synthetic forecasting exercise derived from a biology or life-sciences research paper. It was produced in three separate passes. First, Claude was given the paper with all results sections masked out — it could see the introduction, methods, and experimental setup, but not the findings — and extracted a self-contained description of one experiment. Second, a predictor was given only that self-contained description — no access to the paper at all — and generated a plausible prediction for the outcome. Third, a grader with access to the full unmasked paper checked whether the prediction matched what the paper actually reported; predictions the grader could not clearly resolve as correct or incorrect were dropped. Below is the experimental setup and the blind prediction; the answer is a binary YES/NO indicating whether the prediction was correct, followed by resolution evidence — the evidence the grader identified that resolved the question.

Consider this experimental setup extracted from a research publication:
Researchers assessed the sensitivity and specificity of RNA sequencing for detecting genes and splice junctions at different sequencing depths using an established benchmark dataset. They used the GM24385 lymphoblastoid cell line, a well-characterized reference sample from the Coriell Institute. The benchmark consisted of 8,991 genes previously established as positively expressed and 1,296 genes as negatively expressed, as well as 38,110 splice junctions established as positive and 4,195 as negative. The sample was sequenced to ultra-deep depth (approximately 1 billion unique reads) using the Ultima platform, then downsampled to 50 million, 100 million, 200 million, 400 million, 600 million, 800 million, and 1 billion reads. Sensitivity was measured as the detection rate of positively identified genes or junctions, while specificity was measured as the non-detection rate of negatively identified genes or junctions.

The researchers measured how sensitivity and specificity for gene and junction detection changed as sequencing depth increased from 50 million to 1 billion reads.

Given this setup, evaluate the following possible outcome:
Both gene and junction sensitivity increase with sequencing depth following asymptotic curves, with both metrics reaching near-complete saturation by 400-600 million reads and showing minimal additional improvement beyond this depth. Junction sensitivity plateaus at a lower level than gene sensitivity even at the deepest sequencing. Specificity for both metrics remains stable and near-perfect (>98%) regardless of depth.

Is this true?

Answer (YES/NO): NO